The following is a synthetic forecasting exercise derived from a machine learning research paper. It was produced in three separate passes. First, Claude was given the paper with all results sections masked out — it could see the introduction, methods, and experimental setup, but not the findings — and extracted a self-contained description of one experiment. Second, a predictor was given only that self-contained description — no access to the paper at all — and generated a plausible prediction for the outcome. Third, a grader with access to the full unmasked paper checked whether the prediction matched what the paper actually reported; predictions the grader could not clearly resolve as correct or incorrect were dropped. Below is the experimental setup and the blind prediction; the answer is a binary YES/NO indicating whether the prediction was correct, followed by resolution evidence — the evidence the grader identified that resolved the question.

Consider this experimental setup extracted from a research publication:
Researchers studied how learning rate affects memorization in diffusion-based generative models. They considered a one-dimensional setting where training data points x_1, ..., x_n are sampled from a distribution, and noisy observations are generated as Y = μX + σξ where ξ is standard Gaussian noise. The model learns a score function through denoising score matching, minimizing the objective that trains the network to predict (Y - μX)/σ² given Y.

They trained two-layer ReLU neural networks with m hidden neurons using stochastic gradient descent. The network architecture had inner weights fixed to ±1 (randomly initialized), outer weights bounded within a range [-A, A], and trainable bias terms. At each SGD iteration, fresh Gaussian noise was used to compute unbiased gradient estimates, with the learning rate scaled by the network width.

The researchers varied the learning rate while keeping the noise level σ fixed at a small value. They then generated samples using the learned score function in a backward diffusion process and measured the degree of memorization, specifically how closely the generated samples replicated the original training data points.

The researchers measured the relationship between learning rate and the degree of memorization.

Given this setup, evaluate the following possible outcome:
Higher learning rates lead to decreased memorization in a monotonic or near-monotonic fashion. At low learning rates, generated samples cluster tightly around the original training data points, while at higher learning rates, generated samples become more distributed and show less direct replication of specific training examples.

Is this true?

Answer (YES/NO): YES